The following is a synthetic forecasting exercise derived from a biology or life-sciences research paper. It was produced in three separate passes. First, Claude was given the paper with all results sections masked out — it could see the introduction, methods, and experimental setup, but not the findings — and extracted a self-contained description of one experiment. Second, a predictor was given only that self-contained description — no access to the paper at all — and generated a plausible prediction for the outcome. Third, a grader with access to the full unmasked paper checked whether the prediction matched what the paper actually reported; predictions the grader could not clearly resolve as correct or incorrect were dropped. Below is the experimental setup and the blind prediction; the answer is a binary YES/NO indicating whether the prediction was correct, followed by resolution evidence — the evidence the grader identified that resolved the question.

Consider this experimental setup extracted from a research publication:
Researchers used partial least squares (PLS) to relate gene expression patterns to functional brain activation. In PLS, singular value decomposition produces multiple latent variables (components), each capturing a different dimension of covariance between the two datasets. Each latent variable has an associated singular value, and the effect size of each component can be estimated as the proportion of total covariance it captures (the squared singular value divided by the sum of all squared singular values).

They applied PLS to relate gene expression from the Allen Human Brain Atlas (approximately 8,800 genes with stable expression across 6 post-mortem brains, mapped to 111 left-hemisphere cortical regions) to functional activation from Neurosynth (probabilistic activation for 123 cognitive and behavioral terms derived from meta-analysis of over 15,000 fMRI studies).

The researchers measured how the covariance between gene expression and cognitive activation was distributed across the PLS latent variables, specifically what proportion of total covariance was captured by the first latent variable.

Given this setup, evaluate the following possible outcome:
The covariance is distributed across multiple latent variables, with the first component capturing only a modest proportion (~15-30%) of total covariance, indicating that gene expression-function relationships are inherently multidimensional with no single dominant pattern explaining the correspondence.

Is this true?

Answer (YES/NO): NO